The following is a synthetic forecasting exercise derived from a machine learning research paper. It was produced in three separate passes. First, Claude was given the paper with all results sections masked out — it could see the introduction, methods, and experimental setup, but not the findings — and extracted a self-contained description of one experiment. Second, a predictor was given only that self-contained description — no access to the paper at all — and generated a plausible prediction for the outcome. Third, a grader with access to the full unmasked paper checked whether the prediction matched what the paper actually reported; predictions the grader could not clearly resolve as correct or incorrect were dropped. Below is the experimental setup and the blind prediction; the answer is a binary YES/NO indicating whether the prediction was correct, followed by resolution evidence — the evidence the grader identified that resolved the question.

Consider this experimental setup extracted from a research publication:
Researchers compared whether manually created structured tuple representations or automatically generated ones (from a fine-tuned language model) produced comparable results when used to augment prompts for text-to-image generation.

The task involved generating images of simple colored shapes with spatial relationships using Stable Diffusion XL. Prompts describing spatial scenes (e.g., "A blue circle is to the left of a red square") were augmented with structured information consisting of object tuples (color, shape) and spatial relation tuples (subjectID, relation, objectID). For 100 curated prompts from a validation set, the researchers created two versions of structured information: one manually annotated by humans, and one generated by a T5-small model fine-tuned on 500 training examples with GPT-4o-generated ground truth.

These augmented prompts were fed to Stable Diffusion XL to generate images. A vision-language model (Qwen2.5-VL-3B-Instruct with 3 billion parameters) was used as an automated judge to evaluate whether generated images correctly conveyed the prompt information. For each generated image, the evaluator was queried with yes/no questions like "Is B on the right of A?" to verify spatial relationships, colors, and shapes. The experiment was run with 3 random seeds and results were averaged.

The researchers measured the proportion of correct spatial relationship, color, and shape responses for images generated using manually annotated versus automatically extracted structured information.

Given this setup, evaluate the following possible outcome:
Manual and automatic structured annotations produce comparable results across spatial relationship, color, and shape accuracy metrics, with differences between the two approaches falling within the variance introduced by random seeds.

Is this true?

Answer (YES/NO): YES